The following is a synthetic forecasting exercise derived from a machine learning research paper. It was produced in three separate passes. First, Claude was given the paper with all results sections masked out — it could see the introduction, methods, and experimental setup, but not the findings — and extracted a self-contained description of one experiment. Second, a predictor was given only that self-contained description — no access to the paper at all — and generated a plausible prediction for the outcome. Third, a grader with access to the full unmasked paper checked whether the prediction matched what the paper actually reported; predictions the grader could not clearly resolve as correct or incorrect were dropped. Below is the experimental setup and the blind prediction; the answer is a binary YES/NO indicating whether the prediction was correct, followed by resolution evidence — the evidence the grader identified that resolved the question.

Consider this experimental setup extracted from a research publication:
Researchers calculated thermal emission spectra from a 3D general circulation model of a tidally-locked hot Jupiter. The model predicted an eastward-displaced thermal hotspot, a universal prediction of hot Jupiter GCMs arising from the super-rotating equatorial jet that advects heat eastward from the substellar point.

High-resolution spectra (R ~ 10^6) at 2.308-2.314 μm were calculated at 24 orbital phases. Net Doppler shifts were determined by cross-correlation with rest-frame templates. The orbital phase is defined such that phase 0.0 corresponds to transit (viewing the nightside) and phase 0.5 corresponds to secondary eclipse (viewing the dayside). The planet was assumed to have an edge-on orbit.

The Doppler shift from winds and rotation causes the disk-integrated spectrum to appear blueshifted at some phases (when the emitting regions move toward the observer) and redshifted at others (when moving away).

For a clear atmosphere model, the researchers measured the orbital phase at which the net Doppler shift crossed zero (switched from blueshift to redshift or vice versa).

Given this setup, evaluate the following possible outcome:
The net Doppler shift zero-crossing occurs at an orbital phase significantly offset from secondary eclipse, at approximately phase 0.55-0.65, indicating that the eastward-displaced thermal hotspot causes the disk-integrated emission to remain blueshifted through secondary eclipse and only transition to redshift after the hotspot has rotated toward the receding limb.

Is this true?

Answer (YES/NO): NO